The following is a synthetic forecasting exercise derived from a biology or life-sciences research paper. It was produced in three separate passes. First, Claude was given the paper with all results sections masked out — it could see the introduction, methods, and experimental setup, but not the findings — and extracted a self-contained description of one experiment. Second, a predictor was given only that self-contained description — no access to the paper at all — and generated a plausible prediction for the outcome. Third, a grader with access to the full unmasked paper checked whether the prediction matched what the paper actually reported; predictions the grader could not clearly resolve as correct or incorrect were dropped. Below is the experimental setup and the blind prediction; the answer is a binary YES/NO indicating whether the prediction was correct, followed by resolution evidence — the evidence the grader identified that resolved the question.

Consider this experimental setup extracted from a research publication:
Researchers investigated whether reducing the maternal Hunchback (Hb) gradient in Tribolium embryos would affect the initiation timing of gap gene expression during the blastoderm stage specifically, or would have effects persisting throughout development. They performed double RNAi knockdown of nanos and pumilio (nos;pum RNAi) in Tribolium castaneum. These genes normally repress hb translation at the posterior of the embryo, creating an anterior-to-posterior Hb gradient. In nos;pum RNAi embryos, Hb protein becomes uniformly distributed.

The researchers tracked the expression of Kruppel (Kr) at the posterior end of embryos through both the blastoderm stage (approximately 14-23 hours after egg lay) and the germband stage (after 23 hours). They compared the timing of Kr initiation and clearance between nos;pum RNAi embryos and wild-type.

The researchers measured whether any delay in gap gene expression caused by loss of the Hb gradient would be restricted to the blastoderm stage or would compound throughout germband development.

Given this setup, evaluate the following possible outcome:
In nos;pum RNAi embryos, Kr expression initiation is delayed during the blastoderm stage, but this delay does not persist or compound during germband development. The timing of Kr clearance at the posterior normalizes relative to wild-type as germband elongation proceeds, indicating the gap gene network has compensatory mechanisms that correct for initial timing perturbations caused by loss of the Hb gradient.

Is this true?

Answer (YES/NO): NO